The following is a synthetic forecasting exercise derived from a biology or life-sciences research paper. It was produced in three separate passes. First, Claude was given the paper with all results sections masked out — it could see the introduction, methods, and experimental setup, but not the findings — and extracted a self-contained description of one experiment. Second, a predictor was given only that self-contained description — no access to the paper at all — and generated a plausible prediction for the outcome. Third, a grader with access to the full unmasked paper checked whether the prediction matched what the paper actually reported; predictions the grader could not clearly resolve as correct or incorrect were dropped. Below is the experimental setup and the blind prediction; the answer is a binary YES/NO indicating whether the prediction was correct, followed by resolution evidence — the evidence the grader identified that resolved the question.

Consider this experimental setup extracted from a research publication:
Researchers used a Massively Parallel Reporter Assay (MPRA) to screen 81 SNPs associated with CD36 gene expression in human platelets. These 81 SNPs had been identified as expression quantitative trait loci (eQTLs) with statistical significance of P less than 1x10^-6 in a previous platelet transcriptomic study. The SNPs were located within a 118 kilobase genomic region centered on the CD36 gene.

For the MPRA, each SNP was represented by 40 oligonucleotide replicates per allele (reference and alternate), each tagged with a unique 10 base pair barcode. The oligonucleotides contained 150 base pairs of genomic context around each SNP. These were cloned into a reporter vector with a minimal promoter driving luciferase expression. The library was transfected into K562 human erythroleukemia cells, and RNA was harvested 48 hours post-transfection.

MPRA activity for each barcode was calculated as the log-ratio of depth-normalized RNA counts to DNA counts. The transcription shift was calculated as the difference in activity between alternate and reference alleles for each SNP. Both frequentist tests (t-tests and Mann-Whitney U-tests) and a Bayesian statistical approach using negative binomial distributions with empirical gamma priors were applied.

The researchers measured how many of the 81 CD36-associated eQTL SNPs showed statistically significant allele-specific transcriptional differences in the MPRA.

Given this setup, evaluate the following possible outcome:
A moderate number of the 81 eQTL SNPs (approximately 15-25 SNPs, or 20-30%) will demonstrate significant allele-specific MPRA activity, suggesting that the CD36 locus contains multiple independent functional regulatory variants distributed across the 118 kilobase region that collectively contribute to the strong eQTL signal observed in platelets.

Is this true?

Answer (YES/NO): NO